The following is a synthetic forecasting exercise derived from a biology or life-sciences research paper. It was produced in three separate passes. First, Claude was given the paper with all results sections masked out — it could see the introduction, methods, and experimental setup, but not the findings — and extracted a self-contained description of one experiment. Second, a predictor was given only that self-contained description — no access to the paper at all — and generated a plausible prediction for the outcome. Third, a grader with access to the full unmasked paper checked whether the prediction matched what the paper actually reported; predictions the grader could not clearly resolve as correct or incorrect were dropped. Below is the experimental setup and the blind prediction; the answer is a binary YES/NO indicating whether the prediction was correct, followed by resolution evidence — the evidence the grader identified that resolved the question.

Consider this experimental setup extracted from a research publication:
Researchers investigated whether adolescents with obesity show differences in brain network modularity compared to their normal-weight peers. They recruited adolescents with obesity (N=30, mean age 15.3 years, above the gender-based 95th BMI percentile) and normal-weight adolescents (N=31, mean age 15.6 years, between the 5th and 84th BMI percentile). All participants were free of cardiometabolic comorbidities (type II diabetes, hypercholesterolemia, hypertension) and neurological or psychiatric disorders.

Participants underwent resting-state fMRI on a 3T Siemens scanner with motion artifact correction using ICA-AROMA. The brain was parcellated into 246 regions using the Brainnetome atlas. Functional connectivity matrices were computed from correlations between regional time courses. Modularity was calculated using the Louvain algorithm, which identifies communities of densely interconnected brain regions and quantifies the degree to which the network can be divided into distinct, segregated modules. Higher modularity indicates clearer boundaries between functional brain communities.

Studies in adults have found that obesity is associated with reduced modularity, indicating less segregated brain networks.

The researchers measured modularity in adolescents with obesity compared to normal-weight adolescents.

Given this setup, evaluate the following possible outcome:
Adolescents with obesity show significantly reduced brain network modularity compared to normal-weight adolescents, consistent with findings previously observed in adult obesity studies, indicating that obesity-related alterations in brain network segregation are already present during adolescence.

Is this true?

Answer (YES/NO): NO